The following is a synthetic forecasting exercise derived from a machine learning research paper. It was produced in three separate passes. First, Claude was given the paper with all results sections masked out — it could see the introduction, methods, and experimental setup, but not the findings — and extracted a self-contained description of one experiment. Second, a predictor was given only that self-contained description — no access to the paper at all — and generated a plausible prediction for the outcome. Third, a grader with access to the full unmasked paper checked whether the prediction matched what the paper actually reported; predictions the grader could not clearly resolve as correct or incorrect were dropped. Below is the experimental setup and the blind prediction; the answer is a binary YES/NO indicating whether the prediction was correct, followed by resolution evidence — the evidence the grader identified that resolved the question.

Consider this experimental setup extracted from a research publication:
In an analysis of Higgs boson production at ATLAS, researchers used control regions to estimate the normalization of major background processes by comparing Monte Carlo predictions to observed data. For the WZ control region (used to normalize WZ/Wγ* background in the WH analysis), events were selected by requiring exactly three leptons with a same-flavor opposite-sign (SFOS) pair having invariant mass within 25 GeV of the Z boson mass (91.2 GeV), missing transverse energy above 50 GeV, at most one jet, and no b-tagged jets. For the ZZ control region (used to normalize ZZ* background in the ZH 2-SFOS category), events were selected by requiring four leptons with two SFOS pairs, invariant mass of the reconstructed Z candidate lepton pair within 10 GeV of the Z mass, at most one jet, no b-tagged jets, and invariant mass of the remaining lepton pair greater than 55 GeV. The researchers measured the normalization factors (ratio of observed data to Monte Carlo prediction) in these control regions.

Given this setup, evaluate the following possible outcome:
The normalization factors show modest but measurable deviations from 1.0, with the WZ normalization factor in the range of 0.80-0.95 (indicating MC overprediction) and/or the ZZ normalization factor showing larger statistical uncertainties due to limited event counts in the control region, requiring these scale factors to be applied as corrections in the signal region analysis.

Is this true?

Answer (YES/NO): NO